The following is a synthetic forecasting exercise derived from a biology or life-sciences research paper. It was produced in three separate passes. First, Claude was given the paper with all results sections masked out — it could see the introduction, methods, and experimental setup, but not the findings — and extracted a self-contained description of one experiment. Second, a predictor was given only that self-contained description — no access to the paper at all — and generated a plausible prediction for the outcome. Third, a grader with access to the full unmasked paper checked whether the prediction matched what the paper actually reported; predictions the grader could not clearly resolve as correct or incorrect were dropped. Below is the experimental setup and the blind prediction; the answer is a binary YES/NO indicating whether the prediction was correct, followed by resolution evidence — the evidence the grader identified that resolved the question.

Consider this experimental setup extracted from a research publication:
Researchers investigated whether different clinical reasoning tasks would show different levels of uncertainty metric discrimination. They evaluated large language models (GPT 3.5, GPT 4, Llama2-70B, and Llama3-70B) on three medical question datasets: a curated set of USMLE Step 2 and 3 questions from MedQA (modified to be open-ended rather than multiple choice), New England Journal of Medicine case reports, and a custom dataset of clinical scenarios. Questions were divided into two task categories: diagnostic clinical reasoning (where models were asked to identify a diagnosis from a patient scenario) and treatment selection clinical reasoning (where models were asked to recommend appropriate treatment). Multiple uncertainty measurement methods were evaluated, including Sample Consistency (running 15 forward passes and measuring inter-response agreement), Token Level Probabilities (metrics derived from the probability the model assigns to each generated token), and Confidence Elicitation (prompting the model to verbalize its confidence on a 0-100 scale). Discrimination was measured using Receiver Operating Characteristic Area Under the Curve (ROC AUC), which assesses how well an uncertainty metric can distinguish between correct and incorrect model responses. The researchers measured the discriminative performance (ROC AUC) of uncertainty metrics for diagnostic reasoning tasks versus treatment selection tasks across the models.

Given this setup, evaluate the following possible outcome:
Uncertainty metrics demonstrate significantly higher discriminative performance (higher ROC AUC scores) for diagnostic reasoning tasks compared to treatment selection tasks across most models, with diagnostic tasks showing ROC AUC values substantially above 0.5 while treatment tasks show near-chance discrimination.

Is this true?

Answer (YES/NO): NO